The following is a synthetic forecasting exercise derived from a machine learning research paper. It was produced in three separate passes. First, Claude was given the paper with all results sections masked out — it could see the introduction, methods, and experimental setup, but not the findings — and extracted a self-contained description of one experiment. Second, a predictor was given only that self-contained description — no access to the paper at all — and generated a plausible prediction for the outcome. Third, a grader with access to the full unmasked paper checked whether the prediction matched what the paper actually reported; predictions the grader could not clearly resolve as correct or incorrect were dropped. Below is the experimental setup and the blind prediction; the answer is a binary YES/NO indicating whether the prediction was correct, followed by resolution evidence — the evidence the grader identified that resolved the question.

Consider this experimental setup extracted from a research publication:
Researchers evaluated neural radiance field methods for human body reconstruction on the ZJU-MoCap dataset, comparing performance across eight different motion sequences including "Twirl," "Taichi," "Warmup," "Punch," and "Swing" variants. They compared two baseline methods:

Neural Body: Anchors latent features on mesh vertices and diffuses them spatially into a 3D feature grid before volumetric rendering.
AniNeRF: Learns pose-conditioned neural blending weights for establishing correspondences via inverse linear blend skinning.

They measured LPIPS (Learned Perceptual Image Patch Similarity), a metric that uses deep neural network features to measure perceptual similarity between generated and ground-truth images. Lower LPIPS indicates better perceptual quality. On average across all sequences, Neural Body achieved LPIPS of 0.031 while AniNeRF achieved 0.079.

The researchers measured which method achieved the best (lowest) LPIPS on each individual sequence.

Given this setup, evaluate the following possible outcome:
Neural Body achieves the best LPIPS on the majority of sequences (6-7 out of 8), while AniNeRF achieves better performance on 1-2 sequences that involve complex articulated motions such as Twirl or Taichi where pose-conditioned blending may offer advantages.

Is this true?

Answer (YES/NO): NO